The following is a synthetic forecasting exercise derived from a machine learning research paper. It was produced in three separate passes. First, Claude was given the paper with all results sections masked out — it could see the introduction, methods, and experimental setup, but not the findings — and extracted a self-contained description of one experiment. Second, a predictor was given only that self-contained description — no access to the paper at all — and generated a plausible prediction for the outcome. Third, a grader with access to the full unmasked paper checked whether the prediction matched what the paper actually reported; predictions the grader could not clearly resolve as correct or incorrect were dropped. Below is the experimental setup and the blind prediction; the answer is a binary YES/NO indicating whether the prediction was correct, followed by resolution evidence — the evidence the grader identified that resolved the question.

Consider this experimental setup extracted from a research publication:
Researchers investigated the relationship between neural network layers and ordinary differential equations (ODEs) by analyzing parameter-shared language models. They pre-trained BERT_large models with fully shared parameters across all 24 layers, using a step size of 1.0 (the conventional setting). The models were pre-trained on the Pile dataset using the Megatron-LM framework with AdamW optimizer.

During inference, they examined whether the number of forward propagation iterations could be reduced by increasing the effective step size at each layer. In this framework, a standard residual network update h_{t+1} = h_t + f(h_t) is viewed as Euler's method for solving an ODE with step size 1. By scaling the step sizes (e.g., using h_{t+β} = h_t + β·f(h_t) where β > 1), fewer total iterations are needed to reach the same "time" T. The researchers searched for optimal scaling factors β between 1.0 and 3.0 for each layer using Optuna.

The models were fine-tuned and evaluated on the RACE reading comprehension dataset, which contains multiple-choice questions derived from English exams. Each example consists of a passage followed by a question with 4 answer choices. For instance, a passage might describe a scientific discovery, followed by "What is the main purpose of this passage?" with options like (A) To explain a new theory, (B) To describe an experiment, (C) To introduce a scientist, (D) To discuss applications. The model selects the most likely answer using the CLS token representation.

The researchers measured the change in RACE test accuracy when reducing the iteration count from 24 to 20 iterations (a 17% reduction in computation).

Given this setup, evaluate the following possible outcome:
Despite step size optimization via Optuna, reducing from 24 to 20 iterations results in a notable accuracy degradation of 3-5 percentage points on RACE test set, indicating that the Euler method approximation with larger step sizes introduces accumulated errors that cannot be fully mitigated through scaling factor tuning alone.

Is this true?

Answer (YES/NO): NO